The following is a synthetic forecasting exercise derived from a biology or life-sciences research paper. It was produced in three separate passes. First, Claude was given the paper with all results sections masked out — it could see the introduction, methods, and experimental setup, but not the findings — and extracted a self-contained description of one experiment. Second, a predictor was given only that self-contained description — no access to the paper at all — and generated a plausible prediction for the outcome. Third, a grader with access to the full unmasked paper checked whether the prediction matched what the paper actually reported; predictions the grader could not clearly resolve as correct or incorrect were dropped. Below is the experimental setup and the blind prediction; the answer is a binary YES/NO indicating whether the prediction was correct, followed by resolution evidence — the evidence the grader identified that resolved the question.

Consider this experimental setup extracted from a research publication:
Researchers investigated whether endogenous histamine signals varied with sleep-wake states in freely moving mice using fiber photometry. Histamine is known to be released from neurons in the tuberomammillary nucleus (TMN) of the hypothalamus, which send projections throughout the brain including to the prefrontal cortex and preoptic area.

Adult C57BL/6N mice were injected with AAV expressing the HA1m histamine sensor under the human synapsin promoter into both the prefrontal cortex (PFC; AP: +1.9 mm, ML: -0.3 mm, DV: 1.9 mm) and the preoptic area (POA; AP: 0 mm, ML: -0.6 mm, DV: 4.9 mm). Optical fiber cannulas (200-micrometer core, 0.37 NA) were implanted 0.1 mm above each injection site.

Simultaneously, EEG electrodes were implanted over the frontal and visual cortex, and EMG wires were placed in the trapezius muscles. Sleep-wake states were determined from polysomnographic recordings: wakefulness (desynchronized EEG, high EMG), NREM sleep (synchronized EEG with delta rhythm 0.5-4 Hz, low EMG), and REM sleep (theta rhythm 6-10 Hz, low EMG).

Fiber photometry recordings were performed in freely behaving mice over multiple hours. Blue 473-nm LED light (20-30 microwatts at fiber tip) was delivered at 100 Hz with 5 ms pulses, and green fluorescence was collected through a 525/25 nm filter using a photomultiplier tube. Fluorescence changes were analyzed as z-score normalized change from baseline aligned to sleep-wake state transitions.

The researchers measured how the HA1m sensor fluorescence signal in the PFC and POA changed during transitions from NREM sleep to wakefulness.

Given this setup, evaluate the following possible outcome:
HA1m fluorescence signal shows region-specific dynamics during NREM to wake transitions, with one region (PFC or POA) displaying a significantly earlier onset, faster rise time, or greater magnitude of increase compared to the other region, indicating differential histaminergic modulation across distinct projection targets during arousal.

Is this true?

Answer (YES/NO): YES